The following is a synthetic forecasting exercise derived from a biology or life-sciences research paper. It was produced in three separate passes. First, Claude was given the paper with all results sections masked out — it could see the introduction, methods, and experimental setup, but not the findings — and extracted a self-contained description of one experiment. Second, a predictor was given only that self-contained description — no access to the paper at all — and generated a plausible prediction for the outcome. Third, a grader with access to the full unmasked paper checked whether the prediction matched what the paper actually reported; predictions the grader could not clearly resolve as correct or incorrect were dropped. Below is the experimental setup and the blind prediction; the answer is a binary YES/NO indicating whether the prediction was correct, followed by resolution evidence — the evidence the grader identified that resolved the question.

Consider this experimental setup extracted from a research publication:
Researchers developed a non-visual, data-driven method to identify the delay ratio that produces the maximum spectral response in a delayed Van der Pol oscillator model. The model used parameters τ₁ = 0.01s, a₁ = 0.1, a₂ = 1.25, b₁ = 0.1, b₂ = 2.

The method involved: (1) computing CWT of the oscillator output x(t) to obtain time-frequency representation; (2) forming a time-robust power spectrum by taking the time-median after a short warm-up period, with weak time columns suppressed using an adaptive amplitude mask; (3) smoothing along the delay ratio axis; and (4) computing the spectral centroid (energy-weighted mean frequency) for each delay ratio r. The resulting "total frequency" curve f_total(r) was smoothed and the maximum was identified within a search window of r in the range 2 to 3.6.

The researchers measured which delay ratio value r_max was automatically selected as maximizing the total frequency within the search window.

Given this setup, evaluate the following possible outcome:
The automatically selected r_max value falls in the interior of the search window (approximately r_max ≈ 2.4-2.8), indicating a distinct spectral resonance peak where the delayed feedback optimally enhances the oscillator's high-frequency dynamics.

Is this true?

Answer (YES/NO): NO